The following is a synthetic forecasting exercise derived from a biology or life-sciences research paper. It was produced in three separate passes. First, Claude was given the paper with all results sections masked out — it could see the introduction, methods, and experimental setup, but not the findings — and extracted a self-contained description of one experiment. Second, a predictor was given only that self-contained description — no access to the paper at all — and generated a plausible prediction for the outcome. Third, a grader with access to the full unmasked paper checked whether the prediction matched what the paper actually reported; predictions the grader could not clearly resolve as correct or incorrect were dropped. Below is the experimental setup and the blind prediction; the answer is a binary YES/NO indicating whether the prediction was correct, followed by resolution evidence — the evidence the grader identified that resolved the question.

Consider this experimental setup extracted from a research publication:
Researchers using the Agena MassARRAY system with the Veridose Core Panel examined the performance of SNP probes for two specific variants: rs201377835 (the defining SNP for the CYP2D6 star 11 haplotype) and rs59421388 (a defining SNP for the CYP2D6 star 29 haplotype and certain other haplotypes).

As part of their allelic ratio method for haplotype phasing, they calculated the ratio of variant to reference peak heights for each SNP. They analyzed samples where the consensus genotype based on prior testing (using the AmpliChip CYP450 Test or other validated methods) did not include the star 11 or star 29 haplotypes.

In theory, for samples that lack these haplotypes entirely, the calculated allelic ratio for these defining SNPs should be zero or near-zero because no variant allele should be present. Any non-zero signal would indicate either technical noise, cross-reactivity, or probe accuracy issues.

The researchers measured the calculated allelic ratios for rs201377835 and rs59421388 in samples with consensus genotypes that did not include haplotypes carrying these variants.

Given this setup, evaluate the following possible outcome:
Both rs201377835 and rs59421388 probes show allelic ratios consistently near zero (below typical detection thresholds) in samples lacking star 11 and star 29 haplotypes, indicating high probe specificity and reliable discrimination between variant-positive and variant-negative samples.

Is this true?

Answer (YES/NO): NO